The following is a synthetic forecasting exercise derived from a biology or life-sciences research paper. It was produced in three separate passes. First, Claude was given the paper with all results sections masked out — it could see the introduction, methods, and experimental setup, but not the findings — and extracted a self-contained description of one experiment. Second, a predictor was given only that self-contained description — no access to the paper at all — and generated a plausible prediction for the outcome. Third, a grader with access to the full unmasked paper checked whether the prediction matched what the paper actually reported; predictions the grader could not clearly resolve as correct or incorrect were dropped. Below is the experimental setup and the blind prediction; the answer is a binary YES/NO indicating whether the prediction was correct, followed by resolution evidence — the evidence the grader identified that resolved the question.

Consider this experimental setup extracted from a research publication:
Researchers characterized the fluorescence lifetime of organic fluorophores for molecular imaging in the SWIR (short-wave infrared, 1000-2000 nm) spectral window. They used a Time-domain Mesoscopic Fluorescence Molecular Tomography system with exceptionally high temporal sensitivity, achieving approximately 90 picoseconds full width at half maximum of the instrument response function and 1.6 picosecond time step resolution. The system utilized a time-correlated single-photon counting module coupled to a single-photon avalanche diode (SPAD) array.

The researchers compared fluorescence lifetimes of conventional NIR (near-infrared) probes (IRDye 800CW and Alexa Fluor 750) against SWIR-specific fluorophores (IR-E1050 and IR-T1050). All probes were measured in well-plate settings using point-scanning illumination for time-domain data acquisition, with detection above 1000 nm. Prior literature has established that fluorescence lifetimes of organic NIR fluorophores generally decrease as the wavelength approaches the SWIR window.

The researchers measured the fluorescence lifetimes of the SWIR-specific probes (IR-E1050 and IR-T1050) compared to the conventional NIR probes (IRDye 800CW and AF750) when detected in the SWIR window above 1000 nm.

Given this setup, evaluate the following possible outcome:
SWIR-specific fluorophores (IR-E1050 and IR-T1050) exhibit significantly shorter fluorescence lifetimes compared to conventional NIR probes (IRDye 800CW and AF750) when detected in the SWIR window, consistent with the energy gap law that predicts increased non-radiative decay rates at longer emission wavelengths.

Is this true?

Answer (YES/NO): YES